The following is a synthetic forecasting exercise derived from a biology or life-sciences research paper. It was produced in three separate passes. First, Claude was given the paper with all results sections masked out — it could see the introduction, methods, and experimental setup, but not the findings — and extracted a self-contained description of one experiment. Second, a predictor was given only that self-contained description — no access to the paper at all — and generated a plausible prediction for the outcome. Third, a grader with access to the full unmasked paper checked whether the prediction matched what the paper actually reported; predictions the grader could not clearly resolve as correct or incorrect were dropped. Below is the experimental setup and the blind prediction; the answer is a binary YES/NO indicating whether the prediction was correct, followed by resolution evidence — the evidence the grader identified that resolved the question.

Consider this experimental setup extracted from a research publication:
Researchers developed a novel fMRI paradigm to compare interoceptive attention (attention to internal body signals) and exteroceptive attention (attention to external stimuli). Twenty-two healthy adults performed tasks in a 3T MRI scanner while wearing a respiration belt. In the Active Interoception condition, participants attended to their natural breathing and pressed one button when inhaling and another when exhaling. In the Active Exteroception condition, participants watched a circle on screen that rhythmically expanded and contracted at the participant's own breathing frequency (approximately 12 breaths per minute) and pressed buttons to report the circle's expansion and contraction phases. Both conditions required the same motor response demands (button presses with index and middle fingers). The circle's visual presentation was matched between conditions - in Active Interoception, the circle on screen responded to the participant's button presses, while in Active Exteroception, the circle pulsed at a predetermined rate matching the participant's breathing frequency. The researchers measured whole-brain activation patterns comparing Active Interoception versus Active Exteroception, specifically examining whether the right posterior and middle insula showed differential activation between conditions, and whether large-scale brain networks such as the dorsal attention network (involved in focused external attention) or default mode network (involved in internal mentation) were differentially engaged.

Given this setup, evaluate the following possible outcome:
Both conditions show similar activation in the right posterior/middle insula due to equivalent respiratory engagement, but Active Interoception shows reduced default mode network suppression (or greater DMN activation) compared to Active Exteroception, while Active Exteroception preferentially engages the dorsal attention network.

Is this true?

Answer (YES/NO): NO